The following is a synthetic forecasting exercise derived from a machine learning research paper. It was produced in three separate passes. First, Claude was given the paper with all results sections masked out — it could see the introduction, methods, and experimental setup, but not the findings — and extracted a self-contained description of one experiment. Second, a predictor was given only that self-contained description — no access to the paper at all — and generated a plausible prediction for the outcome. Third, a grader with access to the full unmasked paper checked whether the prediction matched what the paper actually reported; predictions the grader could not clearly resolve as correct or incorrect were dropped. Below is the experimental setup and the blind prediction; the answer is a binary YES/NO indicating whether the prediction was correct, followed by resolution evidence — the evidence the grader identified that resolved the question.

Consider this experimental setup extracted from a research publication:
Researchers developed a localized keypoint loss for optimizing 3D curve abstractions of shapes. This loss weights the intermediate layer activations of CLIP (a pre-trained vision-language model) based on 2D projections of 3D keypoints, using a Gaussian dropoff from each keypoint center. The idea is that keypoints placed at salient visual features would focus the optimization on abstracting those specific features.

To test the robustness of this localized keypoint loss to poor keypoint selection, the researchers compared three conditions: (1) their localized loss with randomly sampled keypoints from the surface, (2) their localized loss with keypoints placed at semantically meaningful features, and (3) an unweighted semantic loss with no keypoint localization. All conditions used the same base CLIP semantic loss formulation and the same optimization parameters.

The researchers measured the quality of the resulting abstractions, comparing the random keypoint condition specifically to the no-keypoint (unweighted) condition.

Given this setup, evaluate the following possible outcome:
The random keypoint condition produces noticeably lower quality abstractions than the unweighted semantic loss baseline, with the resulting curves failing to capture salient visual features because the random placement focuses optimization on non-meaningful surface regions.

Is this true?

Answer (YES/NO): NO